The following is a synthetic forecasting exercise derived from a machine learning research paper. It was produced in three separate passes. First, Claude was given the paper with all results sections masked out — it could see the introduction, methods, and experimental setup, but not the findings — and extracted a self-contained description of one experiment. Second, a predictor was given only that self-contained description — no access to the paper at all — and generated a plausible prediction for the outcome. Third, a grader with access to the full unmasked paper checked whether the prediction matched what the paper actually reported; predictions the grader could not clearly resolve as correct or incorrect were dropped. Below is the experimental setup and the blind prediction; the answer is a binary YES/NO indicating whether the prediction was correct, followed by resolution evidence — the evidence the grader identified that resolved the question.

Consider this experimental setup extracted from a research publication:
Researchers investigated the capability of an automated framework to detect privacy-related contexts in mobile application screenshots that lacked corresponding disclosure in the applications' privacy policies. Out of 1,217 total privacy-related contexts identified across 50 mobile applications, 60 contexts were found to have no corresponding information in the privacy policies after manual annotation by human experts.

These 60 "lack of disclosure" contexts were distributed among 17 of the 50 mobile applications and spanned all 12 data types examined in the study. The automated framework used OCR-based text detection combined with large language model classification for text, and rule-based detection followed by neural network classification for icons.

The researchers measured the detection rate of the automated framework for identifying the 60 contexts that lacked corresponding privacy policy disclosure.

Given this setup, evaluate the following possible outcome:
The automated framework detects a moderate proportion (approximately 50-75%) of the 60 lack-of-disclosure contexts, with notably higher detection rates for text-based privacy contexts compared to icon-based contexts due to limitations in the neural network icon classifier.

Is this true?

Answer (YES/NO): NO